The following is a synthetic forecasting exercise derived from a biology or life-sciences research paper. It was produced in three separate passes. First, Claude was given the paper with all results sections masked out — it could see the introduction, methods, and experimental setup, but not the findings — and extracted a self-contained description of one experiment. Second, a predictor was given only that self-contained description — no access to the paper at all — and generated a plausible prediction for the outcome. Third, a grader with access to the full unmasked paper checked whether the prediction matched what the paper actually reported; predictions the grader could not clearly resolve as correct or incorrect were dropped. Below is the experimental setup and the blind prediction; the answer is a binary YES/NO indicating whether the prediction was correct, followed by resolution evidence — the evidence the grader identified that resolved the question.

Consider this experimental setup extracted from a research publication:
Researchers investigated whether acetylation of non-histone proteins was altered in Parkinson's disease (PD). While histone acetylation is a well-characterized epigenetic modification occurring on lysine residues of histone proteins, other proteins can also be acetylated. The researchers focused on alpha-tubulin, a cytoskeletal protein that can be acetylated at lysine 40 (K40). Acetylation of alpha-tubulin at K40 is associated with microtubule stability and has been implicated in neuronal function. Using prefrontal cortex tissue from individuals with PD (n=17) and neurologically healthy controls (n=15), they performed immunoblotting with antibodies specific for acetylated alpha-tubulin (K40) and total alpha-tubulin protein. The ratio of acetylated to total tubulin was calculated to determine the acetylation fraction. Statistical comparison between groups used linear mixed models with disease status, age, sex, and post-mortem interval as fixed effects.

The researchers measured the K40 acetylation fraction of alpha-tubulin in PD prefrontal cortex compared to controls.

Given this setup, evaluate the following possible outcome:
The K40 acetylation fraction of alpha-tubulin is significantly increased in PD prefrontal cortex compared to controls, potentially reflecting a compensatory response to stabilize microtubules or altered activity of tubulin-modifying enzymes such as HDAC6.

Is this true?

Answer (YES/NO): NO